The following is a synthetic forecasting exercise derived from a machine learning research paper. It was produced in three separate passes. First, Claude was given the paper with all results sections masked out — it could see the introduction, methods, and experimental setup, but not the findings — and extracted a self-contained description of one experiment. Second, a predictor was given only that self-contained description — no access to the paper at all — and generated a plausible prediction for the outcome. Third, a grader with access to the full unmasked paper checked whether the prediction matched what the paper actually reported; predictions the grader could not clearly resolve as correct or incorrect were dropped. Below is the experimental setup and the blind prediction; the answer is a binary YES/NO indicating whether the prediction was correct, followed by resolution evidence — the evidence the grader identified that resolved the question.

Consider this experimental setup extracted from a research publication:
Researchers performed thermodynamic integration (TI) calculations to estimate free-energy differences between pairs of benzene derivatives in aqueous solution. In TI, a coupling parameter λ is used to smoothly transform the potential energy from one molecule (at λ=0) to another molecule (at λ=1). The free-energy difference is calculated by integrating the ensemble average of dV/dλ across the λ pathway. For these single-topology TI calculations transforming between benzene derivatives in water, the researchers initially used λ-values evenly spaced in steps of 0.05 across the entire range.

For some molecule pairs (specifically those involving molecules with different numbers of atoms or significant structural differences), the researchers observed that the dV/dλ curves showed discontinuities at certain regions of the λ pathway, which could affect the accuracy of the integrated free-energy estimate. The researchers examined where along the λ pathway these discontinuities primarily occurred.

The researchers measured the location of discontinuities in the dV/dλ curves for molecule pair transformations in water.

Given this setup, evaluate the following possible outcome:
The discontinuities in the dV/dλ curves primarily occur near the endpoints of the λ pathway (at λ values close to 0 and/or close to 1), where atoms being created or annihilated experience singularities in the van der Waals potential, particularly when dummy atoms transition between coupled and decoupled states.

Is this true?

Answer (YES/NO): YES